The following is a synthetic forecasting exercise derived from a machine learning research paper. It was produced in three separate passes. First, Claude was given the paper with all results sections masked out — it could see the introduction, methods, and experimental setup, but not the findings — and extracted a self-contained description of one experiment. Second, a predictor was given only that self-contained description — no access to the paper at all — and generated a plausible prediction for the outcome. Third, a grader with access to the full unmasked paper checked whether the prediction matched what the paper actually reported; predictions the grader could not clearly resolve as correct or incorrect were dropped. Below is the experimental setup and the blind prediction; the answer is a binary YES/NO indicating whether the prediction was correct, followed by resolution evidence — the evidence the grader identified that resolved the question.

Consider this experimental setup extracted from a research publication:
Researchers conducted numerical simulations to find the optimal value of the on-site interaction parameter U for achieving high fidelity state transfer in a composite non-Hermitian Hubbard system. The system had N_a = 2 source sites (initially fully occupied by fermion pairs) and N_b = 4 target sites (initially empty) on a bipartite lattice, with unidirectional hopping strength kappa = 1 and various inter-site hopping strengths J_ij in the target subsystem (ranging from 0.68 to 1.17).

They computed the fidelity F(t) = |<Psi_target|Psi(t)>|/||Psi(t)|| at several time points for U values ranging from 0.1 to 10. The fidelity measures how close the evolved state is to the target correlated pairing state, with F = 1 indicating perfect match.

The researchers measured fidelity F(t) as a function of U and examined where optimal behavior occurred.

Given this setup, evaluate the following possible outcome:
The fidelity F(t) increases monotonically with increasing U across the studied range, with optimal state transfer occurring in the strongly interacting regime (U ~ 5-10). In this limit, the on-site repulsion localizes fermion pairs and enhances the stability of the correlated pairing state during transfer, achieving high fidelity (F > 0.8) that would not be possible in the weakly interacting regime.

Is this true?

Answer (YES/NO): NO